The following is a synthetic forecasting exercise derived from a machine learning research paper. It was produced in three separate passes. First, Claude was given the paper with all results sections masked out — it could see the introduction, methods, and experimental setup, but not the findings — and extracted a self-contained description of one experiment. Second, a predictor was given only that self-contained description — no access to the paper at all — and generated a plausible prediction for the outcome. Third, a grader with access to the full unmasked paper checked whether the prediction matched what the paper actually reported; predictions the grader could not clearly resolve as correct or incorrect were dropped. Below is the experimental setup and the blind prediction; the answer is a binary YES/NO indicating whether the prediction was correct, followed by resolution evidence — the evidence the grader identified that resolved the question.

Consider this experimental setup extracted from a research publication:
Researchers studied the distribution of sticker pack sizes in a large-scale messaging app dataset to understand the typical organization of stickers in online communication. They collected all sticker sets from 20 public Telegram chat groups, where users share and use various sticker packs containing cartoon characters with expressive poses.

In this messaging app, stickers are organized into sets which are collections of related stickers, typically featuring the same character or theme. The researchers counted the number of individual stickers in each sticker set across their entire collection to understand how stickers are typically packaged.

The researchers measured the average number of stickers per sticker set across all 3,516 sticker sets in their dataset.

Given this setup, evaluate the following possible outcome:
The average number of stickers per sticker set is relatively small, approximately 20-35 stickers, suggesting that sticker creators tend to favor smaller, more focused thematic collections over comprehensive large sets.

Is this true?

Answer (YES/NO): NO